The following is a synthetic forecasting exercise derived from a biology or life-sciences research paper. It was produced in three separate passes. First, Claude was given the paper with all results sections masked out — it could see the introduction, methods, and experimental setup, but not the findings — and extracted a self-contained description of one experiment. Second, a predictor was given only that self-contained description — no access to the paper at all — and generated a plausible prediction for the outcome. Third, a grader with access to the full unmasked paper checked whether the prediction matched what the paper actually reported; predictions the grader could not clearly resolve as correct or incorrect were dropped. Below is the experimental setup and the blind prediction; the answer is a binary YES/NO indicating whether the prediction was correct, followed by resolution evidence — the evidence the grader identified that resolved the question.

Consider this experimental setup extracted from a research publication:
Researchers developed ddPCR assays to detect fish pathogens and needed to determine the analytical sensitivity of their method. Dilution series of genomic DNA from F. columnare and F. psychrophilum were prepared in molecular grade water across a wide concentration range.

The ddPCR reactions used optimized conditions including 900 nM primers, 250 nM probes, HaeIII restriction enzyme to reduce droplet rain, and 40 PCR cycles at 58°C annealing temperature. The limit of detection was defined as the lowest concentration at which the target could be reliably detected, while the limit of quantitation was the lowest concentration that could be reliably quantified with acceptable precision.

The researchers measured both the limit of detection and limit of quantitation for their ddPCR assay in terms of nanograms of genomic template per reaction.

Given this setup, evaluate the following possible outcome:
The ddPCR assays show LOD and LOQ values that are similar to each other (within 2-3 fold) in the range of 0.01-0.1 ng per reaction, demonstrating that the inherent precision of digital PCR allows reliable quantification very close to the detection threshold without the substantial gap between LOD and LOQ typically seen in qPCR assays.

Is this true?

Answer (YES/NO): NO